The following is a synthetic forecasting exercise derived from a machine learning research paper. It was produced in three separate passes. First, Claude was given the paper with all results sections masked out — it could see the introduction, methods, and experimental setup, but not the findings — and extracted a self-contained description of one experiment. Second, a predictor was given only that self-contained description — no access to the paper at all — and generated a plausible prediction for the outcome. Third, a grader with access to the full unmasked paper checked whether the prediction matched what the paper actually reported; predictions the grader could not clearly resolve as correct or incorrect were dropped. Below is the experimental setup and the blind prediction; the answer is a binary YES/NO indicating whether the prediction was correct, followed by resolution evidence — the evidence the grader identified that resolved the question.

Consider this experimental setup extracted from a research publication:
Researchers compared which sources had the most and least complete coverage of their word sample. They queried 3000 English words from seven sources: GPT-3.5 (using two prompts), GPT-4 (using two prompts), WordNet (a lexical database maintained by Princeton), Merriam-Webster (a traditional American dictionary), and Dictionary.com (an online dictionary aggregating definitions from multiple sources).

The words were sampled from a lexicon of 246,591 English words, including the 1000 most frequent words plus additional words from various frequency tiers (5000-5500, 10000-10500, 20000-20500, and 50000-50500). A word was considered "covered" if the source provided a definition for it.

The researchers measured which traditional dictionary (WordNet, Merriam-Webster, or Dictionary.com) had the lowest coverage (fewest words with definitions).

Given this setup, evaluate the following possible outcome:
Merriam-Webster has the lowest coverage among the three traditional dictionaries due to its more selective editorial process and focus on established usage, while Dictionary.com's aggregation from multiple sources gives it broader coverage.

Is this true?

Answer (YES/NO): YES